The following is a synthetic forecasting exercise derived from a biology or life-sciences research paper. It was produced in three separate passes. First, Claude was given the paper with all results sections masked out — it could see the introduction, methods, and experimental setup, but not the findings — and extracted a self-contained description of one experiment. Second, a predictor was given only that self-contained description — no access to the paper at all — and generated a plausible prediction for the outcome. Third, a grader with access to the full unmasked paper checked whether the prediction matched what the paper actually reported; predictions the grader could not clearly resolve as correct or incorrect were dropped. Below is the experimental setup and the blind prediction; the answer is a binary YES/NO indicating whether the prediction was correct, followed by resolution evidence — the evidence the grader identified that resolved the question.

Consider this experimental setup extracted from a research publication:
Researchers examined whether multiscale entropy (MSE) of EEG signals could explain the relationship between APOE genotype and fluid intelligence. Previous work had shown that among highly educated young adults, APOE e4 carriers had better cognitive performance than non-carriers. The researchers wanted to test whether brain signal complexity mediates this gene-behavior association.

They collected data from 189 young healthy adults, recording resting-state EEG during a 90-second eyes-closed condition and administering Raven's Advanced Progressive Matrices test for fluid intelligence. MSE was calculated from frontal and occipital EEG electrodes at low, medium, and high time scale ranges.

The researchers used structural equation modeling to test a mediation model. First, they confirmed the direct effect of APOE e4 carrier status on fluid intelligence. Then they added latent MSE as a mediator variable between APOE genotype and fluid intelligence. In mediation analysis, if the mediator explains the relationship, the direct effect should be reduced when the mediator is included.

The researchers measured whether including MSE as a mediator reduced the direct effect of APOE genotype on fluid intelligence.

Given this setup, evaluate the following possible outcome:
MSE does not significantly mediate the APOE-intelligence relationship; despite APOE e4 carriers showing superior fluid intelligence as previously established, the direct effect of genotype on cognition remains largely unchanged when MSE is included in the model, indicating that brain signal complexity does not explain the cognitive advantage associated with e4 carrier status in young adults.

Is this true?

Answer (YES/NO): YES